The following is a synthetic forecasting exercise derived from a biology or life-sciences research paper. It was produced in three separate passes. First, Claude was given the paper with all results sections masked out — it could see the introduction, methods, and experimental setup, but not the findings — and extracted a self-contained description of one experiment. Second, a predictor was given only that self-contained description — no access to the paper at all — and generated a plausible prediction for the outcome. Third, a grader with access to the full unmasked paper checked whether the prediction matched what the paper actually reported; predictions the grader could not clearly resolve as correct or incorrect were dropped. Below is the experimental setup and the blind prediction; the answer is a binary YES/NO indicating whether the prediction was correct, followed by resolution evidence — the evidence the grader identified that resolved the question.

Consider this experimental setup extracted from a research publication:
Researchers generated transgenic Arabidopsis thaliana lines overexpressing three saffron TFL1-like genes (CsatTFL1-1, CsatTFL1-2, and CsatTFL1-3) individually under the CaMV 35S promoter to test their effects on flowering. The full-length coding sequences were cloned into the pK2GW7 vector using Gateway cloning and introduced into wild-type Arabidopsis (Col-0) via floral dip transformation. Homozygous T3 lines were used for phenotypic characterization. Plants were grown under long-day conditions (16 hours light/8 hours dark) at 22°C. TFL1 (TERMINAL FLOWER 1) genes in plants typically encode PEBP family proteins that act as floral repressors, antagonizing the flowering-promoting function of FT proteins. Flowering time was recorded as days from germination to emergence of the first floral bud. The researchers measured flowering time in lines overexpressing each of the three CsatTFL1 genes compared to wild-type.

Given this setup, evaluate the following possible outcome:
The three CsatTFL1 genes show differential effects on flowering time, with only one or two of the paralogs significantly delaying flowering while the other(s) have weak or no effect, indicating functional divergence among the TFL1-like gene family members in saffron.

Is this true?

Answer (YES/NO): YES